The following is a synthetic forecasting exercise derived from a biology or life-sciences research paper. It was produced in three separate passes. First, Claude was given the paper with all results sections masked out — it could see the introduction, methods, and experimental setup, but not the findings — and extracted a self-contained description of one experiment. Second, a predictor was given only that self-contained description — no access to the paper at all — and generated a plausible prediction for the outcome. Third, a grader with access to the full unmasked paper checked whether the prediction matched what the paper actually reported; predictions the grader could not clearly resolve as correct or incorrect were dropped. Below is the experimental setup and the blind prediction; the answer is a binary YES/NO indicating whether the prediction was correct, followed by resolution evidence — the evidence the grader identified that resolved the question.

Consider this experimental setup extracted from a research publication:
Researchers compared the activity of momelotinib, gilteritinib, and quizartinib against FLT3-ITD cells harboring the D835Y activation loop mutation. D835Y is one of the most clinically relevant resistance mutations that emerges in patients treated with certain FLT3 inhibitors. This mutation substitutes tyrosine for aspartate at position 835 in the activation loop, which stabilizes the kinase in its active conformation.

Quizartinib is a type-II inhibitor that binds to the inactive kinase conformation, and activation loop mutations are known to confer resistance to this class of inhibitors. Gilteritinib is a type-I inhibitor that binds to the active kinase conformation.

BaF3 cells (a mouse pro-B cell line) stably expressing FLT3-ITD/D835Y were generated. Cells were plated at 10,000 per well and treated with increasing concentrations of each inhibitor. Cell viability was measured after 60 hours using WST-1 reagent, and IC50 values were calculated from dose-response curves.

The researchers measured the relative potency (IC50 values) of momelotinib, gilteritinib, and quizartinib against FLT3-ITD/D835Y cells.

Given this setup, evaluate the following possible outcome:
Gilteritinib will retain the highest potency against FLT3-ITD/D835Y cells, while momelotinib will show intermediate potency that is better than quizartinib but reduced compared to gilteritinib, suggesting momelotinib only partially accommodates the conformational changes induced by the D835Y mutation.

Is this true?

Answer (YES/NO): NO